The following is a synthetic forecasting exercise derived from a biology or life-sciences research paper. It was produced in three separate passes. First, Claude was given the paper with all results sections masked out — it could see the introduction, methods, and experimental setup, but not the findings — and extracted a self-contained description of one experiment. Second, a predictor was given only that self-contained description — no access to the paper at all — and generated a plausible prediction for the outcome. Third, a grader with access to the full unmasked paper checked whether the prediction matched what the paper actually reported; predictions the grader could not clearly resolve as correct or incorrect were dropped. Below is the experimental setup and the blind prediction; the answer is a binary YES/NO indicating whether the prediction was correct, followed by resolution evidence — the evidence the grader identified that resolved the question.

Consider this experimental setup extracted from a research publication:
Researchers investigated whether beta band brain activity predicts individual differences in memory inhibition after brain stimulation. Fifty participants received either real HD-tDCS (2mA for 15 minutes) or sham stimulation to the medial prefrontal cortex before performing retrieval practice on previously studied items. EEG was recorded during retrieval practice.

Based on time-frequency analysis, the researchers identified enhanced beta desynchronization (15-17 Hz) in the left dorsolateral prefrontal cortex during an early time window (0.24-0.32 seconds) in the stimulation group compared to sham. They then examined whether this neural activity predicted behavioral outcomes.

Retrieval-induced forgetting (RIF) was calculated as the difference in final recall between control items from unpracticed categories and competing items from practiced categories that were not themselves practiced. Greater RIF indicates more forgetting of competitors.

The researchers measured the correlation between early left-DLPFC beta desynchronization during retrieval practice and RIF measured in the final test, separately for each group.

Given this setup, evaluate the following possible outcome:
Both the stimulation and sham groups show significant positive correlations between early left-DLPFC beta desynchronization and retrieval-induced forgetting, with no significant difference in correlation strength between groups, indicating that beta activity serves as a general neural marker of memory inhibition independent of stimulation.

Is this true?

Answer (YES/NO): NO